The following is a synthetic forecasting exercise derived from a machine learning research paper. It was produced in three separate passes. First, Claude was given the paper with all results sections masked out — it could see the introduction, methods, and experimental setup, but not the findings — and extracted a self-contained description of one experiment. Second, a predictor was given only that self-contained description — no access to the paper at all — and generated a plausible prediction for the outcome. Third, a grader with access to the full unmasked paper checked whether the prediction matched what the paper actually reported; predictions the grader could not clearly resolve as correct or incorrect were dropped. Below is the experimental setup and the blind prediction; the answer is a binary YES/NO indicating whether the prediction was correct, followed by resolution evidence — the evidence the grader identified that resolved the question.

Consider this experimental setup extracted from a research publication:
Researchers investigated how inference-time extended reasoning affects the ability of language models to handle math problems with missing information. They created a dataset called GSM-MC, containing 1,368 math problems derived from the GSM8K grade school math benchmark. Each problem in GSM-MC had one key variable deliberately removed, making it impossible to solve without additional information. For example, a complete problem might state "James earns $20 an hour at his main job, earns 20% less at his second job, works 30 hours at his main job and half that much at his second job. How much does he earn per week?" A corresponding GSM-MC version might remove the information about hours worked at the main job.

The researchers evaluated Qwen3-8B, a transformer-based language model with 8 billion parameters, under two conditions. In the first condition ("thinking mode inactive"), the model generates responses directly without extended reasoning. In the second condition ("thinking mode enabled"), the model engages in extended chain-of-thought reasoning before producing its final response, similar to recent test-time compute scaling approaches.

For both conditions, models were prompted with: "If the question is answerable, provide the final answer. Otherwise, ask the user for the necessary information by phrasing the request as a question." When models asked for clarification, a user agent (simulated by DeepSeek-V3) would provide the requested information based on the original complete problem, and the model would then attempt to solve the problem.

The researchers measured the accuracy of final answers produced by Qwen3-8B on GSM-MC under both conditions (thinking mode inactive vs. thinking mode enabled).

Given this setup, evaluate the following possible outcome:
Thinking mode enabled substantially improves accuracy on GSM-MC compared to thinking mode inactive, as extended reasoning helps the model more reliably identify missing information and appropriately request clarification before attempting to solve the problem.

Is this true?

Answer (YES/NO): NO